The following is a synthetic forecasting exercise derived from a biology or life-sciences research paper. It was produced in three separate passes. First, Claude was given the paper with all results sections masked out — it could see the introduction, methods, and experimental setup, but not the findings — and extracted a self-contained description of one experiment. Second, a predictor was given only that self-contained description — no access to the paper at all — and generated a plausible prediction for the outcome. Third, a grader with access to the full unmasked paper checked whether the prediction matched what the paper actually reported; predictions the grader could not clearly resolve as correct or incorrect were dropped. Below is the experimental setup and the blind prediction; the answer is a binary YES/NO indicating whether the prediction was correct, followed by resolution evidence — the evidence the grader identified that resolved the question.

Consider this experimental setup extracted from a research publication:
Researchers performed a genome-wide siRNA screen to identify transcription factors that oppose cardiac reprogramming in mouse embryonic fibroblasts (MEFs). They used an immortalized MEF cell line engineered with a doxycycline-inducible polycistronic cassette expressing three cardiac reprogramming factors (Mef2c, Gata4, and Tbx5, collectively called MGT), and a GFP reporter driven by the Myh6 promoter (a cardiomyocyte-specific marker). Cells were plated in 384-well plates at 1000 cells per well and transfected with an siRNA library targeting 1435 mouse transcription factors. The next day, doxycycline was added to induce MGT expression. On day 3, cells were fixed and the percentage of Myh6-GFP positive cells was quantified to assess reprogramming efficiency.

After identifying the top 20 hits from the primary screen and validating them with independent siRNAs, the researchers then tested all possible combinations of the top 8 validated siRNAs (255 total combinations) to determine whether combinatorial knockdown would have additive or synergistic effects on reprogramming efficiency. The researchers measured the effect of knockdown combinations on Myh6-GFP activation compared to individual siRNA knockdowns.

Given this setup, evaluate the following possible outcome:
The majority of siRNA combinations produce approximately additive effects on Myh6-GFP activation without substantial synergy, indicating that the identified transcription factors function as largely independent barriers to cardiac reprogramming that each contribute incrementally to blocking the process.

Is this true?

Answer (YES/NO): NO